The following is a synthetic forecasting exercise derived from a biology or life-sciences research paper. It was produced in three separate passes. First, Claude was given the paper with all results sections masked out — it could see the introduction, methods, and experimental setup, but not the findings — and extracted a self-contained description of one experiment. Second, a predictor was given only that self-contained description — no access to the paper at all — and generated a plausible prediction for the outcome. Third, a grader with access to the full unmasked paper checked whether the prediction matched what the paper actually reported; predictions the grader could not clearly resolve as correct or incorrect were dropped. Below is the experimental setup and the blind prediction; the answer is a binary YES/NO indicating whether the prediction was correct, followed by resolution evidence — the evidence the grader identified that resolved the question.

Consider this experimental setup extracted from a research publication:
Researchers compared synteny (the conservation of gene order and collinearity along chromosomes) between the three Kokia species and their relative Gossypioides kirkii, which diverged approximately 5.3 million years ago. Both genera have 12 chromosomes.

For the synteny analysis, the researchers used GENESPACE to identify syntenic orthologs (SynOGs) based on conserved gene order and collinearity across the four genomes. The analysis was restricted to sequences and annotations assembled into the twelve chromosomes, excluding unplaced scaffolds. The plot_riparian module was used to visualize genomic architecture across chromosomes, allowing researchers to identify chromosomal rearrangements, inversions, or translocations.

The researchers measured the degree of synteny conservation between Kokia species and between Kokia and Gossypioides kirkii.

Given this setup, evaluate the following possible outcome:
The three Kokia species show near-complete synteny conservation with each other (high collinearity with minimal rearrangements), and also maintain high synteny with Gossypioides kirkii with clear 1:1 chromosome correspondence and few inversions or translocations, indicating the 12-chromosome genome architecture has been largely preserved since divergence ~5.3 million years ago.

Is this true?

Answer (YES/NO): YES